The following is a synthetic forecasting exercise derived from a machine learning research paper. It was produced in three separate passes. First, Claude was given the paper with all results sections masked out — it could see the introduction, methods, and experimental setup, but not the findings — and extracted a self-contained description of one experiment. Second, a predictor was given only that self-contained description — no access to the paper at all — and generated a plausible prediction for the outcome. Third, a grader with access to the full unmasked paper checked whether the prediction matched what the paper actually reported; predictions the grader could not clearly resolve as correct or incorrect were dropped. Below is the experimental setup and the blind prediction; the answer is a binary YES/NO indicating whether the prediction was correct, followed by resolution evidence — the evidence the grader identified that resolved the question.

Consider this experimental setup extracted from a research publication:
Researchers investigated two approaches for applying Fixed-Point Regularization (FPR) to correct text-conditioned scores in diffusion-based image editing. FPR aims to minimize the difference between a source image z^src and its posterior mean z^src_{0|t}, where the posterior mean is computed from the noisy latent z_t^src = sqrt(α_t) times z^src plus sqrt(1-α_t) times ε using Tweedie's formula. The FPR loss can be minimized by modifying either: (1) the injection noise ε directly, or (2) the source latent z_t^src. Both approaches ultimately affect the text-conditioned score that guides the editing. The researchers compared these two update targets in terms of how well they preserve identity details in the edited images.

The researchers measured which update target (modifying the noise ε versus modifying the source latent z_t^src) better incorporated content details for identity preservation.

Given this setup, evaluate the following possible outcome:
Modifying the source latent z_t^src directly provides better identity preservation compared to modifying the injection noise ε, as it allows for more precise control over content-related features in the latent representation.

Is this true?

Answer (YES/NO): YES